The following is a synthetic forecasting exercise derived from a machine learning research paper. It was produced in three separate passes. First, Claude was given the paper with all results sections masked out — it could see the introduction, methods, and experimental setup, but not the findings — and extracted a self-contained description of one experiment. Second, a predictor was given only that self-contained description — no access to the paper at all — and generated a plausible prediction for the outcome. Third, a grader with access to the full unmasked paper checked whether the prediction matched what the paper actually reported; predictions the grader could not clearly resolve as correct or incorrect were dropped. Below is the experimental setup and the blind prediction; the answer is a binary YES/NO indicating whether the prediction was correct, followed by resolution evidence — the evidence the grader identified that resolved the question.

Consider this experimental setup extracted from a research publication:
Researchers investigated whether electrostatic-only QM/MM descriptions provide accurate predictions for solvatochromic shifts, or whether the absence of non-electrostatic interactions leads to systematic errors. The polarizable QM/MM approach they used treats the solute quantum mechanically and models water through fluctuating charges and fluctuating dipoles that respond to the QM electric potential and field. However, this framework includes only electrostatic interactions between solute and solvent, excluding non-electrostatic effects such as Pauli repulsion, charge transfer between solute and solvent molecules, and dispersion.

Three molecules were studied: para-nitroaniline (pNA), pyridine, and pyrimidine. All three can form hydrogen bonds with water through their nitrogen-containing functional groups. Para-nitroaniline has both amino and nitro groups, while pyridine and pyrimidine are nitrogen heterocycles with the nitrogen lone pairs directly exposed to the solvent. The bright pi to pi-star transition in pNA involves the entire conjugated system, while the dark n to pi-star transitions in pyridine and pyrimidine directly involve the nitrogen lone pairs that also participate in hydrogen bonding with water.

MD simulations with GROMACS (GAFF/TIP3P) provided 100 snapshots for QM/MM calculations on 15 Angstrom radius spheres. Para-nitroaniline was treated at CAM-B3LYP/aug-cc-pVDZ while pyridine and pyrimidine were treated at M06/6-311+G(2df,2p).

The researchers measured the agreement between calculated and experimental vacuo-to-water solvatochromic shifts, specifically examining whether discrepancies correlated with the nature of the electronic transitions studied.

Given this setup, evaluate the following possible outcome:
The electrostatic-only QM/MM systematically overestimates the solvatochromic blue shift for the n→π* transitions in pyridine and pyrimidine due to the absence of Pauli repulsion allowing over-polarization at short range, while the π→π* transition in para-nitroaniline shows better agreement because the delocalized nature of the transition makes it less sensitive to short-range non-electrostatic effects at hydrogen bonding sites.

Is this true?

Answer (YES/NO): YES